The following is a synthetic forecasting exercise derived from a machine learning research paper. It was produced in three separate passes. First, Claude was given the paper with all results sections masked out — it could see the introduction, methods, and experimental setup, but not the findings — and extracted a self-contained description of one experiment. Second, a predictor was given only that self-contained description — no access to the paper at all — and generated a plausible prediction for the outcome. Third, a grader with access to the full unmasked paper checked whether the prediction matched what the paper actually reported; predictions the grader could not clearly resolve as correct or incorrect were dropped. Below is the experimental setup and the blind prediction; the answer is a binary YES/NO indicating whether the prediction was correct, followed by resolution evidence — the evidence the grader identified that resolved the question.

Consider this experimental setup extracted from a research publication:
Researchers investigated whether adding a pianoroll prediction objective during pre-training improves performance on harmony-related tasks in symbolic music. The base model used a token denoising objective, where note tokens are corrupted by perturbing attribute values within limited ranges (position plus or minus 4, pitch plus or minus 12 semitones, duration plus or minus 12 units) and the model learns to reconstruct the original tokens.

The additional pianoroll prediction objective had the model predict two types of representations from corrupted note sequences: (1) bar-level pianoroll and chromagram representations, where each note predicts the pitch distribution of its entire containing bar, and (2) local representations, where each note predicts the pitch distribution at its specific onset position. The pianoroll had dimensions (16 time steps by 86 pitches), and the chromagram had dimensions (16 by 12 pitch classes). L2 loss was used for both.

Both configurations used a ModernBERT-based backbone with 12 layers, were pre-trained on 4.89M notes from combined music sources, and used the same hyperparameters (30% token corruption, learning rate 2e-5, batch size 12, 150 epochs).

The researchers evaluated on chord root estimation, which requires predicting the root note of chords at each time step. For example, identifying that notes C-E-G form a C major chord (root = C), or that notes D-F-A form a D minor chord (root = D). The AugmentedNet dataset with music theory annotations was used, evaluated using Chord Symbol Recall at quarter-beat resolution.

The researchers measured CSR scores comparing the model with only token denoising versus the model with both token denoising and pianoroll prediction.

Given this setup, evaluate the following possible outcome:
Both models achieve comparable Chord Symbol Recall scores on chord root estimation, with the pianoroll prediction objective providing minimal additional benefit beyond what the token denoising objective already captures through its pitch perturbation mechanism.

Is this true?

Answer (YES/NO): NO